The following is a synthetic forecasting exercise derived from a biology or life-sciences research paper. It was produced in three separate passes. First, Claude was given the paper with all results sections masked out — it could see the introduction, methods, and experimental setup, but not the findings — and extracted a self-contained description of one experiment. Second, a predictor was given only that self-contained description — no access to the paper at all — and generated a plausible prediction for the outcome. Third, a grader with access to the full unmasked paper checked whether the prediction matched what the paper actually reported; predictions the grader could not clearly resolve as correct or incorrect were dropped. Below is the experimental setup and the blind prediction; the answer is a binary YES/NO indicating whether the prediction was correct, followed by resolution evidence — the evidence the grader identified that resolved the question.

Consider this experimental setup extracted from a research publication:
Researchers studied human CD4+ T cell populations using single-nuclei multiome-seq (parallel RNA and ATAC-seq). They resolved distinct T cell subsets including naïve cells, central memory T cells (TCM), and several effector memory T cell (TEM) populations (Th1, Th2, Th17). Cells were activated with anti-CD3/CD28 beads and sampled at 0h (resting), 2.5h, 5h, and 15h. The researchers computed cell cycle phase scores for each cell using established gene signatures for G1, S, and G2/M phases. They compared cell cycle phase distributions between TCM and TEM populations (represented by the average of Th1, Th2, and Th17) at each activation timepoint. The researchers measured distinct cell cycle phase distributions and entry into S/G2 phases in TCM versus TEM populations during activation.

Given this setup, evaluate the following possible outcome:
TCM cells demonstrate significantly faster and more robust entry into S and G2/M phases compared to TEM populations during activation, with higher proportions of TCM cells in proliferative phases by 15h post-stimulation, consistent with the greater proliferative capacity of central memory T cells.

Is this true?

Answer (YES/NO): YES